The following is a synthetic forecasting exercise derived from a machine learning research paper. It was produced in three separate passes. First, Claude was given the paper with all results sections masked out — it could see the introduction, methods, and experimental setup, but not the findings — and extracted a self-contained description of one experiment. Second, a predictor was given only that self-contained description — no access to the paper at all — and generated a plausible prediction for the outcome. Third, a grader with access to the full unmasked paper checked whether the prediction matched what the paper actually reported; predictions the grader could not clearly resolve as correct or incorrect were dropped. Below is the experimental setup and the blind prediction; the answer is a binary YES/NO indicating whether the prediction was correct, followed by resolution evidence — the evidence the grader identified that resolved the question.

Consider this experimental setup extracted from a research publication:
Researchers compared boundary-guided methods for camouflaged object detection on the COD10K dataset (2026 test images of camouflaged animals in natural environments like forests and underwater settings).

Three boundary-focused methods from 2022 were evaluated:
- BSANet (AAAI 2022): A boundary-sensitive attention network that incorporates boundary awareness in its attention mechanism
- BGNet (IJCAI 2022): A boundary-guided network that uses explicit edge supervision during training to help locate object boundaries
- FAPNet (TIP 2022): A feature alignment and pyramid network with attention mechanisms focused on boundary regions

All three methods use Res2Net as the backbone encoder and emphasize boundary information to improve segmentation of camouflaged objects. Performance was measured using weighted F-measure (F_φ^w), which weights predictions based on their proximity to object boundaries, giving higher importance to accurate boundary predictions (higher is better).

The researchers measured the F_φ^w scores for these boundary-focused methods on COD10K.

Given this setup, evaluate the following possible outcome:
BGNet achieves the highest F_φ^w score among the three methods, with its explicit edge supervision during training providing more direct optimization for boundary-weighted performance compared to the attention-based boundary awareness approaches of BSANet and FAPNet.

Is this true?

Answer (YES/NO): YES